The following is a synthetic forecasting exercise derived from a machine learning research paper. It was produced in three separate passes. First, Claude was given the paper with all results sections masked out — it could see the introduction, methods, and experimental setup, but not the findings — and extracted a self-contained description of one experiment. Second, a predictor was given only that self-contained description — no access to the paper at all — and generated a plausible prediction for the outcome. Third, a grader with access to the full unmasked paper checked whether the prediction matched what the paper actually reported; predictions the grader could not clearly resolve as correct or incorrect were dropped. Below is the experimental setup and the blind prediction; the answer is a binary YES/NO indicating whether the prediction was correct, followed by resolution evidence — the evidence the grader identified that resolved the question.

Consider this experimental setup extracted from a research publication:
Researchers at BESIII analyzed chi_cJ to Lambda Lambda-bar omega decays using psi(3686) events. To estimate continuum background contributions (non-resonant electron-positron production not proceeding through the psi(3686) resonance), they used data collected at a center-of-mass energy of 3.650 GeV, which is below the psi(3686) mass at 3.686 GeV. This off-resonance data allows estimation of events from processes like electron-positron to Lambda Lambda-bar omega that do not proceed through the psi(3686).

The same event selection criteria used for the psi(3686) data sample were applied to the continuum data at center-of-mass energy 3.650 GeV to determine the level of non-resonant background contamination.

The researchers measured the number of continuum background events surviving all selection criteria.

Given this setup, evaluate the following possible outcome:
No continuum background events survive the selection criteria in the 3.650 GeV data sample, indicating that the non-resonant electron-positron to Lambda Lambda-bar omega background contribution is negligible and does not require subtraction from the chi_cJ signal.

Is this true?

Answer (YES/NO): NO